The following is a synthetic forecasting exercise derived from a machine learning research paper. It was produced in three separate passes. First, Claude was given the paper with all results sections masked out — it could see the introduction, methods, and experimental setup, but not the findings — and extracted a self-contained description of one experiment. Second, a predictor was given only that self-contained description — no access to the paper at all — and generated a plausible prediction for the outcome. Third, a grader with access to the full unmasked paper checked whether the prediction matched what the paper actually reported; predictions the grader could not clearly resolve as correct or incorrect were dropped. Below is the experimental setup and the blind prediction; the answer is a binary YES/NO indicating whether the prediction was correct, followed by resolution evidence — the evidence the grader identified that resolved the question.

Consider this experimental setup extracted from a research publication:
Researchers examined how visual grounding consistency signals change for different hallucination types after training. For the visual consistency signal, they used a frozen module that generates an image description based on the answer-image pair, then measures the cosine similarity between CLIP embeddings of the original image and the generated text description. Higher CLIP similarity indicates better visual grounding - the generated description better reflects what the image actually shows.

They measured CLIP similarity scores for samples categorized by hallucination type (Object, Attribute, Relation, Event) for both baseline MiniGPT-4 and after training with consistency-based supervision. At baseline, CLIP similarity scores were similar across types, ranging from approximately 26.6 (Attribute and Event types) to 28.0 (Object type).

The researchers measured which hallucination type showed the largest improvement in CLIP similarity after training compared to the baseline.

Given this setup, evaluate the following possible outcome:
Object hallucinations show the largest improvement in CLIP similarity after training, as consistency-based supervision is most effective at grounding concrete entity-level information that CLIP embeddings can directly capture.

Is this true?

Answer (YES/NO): YES